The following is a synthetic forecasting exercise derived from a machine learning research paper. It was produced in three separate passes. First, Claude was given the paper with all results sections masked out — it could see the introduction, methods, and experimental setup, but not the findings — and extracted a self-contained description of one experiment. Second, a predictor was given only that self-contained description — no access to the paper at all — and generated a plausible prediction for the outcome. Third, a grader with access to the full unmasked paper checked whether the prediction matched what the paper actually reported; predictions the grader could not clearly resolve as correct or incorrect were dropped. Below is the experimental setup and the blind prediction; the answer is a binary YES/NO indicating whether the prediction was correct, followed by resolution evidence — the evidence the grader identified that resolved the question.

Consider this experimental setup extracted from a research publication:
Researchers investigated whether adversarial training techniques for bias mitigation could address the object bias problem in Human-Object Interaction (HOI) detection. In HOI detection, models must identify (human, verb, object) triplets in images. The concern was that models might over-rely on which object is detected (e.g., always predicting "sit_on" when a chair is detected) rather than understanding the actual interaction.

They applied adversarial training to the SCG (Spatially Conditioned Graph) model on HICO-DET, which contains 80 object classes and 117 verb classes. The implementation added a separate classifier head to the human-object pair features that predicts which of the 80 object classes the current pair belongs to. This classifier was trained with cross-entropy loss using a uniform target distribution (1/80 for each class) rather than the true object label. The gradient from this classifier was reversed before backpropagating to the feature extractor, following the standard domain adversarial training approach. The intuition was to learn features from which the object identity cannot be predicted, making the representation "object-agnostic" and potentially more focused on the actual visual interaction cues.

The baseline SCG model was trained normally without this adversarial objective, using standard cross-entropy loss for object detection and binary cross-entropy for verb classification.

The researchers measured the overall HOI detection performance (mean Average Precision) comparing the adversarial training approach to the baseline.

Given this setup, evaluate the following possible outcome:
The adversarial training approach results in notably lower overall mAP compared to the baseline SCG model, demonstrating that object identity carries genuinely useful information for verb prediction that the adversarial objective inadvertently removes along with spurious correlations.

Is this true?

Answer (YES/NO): YES